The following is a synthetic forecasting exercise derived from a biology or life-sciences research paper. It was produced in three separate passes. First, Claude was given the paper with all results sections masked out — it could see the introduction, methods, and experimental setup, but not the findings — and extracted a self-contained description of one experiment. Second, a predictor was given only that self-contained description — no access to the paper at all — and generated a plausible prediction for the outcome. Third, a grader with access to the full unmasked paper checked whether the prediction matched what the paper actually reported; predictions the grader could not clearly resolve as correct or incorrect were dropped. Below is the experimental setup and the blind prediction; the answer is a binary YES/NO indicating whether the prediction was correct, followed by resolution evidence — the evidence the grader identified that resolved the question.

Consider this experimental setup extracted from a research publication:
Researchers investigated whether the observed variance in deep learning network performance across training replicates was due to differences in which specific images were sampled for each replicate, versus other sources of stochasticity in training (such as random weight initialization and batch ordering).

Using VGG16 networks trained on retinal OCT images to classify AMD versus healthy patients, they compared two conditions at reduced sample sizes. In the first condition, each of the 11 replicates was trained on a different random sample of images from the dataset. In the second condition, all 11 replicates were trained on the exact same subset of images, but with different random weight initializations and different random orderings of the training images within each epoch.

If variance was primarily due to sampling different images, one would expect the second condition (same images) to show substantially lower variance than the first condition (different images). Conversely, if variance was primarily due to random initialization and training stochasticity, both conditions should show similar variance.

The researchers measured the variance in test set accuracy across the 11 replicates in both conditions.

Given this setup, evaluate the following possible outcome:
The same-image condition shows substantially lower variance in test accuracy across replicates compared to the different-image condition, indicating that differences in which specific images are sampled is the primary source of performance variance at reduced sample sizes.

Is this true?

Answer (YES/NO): NO